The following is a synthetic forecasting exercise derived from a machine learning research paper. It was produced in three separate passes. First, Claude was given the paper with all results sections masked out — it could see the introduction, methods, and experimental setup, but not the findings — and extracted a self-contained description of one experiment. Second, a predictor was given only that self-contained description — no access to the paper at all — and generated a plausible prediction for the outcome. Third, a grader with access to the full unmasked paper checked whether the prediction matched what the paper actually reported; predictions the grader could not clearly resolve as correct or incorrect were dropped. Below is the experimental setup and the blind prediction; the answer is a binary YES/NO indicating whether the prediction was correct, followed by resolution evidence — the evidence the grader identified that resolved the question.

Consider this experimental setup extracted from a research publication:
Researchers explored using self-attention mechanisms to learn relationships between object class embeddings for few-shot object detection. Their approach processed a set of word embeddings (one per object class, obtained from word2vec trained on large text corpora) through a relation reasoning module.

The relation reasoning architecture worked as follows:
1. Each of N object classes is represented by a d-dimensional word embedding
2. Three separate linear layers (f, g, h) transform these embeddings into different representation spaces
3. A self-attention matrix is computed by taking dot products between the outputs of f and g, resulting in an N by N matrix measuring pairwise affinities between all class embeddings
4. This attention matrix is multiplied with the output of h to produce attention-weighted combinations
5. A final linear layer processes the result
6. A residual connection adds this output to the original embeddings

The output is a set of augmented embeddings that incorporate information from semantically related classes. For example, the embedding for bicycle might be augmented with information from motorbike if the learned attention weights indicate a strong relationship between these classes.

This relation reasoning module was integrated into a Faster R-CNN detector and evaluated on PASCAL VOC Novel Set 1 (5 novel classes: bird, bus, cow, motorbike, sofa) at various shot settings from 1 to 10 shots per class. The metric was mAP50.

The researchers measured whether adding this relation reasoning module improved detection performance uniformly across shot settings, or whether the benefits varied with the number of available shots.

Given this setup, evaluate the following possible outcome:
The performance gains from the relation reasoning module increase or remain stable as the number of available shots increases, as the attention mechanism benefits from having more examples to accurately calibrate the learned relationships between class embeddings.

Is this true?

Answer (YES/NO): NO